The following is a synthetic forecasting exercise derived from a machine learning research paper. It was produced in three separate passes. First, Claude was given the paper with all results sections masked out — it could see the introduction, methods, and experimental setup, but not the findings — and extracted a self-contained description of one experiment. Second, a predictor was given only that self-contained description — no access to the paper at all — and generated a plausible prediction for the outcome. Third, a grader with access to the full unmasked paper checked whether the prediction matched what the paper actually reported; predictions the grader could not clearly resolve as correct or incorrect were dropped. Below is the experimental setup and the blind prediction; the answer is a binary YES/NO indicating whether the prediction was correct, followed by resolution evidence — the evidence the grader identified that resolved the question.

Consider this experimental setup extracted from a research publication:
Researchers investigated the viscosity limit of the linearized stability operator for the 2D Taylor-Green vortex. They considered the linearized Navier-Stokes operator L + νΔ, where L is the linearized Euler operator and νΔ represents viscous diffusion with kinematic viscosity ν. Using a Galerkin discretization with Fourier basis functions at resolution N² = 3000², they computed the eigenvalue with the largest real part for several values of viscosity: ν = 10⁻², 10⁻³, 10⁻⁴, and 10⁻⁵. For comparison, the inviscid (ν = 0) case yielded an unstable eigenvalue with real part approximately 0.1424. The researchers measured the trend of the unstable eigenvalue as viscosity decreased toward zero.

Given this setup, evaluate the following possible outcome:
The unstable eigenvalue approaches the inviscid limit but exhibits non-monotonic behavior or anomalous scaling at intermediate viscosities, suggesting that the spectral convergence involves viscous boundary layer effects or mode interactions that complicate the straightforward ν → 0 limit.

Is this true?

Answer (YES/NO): NO